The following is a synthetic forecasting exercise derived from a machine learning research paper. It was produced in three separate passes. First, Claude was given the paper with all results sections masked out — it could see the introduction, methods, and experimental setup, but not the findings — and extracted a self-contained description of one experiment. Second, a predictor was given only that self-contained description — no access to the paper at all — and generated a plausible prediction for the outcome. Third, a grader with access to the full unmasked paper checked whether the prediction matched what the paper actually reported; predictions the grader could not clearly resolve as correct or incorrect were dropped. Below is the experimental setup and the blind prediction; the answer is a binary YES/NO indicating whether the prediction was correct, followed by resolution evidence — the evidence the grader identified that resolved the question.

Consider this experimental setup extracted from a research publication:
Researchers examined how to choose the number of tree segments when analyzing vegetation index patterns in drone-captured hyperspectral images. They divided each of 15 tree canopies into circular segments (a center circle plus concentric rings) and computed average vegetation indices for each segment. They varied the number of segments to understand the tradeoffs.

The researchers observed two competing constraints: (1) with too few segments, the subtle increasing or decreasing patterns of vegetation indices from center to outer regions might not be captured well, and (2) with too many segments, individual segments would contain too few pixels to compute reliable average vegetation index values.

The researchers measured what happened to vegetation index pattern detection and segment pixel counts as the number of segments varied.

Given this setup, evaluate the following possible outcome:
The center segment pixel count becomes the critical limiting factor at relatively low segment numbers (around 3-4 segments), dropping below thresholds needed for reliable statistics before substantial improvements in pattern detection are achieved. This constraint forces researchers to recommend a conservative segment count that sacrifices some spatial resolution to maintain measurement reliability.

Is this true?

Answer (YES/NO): NO